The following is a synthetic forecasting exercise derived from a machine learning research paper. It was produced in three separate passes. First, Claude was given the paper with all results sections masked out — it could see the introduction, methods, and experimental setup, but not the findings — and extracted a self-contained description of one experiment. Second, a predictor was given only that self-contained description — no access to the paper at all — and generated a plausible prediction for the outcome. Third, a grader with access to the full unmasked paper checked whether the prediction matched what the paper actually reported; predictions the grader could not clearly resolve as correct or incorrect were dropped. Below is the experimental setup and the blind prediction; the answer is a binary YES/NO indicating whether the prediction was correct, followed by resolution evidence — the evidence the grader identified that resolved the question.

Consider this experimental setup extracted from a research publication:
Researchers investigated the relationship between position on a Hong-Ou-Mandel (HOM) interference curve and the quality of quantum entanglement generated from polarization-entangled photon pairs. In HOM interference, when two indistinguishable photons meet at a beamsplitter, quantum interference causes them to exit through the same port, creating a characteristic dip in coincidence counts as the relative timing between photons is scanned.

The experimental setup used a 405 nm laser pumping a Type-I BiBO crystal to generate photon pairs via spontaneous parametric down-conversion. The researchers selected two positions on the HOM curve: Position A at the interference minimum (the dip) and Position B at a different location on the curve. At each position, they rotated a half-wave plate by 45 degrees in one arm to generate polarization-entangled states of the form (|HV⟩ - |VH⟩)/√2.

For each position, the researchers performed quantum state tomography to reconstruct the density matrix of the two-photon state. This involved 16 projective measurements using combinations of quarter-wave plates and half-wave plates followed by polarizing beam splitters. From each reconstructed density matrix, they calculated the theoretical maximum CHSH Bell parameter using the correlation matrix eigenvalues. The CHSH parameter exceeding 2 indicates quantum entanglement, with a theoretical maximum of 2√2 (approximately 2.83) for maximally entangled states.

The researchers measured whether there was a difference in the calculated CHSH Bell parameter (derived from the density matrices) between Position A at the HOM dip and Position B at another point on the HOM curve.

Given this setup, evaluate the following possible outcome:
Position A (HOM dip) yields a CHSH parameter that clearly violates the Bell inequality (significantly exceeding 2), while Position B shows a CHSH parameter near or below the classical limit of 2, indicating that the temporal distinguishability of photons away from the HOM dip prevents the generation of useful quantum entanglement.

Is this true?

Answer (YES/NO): NO